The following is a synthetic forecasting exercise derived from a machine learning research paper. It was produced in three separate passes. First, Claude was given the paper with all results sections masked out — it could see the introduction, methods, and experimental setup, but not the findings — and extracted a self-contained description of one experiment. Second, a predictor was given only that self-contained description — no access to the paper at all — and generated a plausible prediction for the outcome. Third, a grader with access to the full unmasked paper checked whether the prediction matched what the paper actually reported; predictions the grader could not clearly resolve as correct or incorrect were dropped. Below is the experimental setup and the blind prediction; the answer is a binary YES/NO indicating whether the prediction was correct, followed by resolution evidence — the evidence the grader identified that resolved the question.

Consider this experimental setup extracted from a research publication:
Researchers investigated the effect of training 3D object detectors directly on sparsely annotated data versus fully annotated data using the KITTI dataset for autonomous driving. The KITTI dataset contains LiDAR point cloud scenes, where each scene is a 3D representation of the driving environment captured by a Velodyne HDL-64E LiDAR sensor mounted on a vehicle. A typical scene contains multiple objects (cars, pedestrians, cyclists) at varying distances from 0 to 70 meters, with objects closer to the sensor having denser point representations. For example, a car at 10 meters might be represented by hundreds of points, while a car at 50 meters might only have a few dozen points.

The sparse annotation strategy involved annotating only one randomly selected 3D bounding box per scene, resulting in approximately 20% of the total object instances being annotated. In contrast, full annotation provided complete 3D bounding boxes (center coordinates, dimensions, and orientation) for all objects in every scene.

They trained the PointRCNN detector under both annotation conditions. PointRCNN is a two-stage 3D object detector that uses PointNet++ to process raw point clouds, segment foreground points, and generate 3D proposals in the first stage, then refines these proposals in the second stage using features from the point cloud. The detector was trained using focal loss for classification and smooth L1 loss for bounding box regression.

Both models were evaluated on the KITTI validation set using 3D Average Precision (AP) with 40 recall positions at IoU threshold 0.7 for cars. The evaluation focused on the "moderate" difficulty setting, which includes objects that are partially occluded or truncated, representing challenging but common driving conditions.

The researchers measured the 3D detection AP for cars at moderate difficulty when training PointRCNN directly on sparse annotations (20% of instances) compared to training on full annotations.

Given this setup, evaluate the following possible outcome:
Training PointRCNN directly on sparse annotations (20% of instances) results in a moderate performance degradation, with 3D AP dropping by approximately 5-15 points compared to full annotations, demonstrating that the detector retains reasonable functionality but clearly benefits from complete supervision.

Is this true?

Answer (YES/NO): NO